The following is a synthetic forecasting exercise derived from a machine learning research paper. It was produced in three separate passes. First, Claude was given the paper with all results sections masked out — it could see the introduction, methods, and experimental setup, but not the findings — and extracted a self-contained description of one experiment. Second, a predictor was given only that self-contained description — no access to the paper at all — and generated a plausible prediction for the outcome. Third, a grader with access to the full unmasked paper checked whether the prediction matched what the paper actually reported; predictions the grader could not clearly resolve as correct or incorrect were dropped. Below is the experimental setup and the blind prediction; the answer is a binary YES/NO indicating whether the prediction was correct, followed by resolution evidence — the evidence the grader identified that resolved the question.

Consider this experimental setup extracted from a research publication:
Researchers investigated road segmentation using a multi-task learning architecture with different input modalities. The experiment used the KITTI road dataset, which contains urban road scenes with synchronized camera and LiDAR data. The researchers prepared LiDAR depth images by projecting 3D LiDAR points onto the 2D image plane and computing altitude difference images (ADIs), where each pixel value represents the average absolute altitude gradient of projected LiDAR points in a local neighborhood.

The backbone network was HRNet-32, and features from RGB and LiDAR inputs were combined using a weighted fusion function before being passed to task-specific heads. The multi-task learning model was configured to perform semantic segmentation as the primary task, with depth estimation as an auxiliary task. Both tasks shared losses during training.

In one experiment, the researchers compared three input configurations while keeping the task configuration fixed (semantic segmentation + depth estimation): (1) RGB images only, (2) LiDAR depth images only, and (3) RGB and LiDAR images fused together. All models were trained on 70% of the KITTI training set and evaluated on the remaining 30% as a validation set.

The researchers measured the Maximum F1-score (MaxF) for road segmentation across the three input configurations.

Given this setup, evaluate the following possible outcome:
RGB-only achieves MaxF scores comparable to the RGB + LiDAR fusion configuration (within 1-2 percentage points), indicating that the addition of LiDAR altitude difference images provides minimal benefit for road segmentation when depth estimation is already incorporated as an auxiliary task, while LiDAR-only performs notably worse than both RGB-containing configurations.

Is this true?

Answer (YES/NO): YES